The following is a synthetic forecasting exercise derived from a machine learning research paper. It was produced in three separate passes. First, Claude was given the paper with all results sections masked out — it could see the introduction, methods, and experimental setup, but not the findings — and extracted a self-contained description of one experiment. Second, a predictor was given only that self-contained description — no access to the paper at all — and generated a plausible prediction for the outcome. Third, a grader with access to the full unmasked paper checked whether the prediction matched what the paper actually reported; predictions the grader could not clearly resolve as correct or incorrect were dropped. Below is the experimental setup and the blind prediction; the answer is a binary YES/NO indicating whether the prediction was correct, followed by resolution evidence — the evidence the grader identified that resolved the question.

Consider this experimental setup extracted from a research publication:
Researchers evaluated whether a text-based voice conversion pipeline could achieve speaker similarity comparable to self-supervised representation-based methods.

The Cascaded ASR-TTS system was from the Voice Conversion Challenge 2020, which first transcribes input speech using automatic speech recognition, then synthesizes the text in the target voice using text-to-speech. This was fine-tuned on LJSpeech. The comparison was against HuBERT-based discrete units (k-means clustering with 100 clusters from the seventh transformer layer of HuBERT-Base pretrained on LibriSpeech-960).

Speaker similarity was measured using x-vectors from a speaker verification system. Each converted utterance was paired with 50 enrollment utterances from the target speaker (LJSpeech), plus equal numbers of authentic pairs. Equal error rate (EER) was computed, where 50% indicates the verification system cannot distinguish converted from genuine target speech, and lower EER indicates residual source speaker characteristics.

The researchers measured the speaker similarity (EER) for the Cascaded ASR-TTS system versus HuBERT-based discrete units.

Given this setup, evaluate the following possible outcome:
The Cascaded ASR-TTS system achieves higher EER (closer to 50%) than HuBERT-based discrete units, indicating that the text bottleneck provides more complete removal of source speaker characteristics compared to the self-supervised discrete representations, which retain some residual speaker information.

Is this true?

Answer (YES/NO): NO